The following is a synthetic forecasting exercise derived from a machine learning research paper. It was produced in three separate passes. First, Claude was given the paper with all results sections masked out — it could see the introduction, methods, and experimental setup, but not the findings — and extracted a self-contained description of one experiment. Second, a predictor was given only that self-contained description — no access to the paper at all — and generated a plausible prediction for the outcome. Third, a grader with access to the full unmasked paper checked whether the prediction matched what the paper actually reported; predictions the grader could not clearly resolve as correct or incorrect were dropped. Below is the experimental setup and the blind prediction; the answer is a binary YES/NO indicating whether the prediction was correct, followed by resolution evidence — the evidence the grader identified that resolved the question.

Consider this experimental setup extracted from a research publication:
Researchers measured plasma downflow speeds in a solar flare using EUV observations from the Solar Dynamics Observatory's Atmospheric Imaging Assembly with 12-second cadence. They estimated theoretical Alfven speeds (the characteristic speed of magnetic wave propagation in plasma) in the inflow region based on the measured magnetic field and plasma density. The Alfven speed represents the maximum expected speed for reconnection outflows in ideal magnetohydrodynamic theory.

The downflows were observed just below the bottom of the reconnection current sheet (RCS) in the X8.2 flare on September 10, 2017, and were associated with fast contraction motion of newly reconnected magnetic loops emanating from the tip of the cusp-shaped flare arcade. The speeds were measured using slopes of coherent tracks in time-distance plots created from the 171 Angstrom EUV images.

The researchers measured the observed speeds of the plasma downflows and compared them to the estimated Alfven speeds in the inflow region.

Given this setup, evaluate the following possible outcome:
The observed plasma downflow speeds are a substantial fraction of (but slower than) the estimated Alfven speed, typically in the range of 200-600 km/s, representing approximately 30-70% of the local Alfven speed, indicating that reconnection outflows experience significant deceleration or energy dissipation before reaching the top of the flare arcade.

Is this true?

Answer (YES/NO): NO